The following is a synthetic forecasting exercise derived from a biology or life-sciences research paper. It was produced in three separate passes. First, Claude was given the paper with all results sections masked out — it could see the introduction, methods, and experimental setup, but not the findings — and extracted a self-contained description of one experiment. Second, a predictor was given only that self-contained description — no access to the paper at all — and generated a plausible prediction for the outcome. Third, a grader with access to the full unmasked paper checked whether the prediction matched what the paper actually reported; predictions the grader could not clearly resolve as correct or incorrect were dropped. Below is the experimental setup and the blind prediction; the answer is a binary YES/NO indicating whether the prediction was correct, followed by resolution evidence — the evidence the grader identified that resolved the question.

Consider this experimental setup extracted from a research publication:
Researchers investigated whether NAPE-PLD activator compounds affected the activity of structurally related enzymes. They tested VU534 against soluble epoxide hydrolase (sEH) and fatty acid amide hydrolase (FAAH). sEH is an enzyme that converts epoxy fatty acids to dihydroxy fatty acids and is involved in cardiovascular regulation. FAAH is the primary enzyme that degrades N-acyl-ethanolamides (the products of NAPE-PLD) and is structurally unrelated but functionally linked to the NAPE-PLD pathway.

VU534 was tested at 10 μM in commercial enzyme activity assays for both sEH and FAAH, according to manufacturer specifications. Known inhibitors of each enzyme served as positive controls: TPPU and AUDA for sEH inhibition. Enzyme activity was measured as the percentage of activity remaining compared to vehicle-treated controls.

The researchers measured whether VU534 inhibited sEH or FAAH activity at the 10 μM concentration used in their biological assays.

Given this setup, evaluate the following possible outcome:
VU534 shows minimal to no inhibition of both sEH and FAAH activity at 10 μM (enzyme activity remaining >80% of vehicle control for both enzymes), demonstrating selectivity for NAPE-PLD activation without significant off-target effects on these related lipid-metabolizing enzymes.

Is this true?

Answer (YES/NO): NO